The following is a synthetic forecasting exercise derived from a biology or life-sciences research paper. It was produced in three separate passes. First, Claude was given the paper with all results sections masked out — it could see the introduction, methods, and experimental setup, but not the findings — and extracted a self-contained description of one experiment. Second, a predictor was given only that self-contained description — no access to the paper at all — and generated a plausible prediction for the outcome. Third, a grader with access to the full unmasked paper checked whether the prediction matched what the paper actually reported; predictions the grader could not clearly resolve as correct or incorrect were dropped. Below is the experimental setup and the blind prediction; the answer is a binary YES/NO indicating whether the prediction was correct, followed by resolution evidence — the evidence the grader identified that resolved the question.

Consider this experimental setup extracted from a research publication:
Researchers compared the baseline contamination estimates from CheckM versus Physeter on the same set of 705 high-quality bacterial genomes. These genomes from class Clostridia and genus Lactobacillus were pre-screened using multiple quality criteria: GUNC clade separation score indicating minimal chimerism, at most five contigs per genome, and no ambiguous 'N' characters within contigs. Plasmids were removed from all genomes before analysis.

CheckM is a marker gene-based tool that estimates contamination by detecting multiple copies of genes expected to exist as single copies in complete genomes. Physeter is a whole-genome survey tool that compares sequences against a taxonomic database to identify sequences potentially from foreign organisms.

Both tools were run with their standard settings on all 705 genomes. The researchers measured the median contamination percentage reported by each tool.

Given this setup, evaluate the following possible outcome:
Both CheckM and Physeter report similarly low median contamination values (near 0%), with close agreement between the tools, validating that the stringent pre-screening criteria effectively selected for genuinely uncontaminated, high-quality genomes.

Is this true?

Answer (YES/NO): NO